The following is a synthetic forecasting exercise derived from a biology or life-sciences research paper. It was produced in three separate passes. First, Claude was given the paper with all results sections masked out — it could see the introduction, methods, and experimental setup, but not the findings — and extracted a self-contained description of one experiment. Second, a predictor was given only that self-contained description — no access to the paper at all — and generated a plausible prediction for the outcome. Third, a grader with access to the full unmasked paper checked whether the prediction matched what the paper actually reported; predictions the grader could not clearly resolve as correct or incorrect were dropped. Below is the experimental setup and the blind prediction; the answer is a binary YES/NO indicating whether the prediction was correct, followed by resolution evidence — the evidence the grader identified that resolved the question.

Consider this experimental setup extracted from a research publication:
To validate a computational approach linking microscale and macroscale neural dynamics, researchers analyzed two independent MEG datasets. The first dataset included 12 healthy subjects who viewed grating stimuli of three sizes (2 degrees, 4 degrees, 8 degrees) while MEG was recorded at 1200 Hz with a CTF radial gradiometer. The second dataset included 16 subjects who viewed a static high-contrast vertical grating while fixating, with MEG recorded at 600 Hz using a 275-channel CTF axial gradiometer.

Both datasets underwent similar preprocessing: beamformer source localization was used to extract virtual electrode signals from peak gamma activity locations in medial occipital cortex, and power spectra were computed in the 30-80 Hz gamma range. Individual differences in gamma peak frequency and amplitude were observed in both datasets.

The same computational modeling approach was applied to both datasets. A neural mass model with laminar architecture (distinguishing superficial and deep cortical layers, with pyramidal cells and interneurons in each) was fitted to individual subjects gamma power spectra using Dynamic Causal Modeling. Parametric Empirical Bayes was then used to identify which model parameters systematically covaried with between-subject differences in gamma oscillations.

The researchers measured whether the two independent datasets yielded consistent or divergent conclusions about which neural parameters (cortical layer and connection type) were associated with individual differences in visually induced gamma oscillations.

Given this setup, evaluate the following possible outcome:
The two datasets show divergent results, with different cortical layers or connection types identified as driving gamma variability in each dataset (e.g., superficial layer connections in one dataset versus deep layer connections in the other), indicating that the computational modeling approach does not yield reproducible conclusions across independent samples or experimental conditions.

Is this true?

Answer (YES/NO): NO